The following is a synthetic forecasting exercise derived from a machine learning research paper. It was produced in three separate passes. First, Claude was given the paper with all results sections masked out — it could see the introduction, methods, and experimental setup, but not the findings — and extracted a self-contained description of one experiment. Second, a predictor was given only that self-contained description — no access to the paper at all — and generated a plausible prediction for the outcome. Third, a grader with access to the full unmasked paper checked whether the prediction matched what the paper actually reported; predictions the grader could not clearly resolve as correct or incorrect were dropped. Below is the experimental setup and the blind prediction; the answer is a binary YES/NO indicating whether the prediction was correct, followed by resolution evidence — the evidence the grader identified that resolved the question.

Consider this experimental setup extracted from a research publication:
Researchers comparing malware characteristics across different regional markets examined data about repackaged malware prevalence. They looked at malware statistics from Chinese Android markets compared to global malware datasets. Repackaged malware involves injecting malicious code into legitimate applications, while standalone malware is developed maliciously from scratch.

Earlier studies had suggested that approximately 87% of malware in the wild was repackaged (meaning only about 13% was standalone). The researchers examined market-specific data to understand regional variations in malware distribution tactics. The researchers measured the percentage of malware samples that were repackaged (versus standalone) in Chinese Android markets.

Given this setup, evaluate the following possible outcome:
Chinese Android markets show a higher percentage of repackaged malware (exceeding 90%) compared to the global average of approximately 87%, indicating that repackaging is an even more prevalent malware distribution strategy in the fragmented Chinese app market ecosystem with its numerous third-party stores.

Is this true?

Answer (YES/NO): NO